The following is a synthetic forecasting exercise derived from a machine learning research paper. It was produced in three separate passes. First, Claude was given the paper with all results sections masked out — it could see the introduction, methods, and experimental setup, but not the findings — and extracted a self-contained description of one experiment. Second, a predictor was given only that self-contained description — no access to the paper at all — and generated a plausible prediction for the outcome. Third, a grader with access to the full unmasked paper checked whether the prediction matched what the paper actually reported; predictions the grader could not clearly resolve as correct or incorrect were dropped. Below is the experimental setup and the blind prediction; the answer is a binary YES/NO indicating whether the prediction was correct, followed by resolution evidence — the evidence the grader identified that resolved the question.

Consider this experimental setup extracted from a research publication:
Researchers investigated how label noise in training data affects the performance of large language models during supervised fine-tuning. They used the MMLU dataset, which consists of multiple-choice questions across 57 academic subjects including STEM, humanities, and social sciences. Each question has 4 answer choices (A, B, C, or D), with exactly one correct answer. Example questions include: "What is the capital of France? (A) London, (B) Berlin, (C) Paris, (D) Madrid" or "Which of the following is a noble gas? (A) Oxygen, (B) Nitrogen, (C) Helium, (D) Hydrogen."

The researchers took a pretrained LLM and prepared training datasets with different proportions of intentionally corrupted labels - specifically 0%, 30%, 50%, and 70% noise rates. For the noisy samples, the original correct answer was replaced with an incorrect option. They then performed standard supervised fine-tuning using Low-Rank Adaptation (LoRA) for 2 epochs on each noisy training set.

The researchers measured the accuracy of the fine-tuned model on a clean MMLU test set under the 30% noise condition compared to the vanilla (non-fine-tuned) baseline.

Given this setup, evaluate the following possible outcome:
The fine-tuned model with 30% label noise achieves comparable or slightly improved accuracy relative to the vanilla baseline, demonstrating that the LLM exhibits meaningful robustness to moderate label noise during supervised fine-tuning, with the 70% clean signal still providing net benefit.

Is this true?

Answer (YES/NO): NO